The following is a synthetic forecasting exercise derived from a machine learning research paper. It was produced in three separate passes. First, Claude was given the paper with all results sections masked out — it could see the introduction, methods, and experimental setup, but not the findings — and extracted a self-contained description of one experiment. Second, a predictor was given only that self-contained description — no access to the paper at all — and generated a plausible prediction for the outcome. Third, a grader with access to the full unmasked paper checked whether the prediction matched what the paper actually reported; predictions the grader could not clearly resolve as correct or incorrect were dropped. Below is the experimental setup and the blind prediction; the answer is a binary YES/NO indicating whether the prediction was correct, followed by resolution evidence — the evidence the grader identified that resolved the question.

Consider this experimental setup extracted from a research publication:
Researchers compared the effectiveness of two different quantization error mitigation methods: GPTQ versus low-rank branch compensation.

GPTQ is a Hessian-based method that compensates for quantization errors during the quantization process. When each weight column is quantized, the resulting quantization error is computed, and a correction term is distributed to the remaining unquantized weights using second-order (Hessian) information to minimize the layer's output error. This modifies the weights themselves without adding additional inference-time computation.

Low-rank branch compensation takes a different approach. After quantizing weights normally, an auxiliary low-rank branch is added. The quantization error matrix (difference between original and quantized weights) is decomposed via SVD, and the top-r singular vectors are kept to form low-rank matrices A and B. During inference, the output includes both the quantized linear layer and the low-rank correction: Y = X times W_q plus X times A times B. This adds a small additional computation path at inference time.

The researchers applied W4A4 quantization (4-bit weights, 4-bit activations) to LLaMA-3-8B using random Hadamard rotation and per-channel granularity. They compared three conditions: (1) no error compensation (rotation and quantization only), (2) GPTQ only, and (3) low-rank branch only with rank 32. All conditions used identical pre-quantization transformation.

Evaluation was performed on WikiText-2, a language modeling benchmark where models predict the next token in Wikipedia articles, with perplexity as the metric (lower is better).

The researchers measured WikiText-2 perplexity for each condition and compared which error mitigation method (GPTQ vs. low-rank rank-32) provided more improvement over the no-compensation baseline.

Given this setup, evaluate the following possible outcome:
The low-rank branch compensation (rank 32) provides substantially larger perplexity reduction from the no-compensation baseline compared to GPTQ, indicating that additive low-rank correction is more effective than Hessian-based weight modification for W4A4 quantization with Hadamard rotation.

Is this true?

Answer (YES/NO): NO